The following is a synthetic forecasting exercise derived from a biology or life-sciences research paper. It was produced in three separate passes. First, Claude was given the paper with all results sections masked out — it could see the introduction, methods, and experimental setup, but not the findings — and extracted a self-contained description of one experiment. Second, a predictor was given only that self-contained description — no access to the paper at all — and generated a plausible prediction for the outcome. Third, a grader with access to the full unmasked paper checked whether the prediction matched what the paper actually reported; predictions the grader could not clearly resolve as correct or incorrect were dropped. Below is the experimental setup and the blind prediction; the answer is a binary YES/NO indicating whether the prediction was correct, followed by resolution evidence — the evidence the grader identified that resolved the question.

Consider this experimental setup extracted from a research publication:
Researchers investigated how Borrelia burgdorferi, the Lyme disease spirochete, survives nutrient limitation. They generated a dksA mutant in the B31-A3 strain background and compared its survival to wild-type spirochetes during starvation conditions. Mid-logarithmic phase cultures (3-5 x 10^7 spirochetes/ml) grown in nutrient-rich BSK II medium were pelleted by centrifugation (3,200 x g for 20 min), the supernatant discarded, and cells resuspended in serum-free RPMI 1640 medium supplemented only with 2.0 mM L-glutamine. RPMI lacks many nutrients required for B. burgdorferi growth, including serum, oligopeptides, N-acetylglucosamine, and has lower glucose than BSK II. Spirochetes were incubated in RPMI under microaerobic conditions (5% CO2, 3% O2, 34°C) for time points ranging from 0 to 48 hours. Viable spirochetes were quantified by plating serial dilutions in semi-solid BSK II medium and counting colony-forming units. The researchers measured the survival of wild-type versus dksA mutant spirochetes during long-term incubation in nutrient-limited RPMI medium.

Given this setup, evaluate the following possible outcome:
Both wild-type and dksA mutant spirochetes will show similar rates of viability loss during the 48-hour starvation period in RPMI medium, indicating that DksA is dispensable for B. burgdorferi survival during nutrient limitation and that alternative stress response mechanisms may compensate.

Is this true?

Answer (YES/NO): NO